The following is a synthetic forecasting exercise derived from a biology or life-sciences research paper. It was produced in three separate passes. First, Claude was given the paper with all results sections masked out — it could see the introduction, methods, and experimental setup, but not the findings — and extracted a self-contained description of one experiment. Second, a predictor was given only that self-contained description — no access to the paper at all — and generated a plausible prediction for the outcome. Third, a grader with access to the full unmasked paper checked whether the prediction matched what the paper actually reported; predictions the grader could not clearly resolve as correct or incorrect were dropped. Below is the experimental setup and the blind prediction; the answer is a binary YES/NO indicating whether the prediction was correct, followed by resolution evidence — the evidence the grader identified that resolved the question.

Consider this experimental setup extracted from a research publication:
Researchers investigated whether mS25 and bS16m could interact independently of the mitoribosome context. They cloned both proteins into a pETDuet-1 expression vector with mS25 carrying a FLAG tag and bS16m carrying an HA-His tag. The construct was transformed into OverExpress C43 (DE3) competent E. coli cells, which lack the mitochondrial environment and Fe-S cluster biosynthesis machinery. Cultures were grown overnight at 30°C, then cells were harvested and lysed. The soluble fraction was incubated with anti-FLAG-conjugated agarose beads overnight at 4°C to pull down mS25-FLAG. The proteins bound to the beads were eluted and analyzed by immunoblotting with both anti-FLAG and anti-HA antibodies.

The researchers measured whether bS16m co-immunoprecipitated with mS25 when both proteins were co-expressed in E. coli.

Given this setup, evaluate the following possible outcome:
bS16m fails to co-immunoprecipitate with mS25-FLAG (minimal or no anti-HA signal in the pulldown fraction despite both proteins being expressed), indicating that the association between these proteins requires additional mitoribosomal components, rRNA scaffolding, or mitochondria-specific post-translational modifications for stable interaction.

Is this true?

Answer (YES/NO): NO